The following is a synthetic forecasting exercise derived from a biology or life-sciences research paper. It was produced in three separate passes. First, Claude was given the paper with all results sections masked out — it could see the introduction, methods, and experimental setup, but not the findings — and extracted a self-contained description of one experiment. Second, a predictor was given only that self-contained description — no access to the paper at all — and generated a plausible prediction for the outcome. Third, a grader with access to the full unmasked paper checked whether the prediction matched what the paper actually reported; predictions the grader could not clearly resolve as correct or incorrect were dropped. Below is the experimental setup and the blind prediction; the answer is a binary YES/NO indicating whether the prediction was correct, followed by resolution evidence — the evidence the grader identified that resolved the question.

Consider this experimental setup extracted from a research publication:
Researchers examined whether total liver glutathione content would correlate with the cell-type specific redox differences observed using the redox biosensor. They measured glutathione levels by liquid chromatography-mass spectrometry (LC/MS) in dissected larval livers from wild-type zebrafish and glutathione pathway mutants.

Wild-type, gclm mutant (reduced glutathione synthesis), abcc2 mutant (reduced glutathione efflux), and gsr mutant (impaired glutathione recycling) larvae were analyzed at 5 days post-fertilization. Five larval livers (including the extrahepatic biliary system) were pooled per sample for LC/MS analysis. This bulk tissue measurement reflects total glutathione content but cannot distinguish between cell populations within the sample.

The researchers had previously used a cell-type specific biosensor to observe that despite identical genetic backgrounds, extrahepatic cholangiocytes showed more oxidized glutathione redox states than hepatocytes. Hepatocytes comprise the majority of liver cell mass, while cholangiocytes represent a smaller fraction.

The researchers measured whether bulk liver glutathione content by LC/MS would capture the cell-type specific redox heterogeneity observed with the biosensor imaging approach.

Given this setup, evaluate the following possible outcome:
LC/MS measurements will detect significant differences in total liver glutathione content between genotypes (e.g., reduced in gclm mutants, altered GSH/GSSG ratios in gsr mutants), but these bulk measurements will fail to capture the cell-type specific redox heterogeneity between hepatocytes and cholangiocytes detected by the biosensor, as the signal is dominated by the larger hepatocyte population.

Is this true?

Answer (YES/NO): NO